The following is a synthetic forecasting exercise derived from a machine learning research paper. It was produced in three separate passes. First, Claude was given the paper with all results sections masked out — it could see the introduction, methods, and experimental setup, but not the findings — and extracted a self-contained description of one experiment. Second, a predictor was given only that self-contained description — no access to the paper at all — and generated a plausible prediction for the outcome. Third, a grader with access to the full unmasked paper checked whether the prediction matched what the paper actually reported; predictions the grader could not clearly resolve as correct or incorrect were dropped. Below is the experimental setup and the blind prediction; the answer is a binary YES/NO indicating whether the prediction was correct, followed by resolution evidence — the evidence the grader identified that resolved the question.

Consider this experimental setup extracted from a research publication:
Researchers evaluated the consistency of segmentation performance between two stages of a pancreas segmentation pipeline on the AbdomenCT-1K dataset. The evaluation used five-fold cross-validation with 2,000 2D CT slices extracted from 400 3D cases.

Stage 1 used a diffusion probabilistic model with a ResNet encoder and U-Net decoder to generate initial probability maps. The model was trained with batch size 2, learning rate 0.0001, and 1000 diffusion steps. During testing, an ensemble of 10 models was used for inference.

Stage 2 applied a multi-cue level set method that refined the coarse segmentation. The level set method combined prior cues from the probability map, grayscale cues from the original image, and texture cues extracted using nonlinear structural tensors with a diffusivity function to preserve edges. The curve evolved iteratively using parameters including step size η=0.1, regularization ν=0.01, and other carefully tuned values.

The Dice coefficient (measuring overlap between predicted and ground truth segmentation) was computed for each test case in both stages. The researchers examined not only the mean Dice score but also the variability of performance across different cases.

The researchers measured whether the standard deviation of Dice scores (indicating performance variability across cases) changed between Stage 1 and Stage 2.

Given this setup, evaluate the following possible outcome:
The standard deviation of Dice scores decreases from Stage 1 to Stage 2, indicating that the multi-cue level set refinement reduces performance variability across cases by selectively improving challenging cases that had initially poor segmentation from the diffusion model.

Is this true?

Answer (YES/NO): NO